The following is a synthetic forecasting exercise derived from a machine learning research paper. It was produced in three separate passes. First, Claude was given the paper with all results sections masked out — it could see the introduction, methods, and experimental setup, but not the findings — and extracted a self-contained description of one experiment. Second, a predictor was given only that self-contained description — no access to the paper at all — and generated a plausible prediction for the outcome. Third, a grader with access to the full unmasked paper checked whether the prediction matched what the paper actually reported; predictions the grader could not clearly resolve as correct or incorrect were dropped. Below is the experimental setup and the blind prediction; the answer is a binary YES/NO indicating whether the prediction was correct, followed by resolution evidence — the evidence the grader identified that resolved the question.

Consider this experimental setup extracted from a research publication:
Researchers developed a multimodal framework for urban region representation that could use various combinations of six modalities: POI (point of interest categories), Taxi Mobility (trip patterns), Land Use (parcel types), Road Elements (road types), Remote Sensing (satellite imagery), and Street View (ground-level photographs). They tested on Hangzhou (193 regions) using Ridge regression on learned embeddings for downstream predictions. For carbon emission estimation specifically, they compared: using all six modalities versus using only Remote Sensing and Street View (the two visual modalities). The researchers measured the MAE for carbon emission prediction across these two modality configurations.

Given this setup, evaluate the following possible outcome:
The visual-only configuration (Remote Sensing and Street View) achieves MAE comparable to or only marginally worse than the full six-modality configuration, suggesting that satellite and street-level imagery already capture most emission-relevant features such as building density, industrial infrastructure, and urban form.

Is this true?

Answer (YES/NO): NO